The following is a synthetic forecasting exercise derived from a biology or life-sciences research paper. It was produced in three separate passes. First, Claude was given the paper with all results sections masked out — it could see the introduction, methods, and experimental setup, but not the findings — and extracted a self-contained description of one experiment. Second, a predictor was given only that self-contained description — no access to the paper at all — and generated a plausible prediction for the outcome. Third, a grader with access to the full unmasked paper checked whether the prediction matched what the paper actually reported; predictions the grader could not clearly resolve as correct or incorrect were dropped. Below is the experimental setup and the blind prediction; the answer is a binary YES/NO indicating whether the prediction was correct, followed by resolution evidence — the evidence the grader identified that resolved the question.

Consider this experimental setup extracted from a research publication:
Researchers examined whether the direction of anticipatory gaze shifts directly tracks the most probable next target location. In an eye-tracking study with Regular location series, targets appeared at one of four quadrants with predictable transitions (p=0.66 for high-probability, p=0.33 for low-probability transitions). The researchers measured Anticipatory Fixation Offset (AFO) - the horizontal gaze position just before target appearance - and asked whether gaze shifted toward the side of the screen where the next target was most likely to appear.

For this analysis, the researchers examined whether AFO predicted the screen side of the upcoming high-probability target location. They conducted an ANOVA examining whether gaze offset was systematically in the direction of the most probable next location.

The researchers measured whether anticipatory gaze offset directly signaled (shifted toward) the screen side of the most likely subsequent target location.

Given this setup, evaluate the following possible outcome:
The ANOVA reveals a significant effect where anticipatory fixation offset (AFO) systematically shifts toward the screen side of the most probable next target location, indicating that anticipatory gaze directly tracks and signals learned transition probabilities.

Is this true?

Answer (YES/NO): NO